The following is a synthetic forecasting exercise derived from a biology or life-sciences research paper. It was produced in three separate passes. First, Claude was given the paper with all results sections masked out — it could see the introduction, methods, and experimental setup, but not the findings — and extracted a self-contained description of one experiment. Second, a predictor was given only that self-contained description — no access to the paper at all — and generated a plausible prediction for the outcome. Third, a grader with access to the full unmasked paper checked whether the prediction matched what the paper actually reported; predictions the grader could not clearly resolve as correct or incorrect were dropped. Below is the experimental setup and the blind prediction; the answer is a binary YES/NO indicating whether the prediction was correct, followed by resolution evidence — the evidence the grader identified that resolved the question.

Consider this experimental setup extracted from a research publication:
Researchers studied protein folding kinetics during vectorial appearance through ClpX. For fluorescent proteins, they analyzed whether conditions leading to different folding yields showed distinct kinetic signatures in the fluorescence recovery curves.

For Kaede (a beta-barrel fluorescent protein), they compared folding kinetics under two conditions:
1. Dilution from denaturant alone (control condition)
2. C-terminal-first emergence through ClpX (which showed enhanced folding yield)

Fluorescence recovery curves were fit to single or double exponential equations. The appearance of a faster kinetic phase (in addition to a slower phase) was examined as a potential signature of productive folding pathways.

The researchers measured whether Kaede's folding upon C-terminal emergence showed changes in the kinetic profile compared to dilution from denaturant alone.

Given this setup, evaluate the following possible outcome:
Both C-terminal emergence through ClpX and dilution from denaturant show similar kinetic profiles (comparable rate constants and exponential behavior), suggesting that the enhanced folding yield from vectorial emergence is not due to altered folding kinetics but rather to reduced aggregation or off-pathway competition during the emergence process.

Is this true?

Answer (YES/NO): NO